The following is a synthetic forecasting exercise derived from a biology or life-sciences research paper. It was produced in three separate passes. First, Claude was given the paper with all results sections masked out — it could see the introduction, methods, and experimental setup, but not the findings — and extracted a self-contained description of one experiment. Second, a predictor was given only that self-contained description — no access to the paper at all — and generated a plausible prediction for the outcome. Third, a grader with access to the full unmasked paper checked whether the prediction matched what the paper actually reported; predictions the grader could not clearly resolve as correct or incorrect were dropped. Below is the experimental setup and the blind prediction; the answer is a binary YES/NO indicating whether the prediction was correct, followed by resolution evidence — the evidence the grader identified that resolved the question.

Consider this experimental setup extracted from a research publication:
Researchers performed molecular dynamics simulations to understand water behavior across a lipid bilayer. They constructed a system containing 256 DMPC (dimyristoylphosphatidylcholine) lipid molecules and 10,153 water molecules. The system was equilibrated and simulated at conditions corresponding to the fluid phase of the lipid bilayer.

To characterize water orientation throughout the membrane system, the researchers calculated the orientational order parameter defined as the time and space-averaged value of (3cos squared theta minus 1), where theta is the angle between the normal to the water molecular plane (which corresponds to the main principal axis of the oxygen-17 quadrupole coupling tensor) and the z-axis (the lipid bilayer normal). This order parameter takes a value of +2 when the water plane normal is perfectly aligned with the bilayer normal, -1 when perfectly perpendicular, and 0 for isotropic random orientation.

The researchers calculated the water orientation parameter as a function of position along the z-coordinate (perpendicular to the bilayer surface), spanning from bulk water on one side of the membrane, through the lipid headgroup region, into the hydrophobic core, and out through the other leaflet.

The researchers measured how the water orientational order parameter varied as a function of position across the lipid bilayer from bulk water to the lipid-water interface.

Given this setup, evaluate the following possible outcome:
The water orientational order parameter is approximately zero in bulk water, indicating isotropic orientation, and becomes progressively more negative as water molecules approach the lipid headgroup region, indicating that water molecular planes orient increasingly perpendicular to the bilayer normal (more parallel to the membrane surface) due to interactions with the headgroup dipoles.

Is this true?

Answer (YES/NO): NO